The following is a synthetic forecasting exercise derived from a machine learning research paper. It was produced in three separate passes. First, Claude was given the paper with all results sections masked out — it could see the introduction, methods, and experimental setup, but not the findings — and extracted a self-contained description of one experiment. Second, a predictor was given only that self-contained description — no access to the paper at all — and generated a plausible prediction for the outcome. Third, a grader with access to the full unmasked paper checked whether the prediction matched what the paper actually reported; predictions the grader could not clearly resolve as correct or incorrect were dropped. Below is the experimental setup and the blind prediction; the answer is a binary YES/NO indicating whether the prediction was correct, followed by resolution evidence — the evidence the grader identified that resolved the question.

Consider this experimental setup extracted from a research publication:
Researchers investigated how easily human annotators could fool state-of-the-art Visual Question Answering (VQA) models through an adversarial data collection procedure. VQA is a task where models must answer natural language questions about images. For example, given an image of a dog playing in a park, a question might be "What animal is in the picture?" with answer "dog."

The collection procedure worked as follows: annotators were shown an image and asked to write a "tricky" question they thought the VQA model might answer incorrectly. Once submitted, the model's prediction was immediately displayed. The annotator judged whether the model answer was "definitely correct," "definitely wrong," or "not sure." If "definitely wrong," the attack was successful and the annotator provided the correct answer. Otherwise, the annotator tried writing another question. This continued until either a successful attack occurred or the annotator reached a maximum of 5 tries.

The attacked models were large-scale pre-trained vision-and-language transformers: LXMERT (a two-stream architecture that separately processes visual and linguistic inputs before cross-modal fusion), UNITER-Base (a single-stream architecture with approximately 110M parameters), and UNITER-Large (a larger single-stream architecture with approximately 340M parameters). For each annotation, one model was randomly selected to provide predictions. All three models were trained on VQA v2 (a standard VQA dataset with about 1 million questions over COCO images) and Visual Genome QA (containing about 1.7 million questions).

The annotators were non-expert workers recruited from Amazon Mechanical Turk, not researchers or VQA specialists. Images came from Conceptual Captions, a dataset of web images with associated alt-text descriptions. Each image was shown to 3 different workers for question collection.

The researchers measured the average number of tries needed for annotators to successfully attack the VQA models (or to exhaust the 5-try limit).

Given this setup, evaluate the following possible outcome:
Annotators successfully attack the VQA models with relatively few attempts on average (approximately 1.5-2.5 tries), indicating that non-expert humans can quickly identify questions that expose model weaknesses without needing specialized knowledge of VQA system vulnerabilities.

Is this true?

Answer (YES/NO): YES